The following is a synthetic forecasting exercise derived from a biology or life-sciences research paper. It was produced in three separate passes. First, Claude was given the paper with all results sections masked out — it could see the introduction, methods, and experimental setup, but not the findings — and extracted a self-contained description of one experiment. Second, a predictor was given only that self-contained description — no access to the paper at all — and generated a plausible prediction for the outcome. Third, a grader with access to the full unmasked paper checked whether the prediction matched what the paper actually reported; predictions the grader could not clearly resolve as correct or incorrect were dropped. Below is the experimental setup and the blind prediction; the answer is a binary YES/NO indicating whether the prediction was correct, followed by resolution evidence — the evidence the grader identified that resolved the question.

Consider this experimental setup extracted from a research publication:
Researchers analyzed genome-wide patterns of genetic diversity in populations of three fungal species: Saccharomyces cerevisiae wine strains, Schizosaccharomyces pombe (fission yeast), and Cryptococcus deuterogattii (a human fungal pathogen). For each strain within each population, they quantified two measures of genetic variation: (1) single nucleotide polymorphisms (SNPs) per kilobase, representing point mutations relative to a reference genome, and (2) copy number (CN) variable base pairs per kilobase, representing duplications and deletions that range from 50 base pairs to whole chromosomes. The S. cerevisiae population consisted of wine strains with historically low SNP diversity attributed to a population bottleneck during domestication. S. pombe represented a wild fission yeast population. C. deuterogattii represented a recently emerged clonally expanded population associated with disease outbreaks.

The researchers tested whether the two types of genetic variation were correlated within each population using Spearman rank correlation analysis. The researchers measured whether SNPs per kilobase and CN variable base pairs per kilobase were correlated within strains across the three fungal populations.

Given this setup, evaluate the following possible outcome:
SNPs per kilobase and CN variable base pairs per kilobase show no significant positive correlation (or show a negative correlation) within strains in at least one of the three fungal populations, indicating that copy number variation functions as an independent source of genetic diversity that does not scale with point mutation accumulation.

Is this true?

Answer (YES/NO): YES